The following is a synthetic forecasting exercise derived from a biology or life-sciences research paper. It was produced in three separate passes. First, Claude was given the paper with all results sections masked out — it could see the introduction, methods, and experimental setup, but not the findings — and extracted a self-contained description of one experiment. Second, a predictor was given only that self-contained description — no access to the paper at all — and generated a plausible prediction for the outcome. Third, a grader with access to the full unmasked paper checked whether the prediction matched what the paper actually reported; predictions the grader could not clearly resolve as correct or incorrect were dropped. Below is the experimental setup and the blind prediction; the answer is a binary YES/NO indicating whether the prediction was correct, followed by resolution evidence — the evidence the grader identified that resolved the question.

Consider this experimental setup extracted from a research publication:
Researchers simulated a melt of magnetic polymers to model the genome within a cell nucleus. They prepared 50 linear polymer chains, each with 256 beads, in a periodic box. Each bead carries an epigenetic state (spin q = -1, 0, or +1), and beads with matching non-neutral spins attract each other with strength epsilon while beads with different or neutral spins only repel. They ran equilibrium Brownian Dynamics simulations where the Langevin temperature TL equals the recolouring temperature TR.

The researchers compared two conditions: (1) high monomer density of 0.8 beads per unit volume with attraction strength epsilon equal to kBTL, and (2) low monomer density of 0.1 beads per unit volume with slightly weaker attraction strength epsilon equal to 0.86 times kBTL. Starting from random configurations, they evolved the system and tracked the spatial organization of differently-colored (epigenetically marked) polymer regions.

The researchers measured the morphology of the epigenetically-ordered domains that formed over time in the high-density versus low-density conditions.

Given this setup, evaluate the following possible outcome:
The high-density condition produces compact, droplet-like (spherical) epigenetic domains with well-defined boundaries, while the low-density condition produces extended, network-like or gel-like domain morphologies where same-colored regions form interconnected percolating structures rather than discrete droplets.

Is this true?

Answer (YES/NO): NO